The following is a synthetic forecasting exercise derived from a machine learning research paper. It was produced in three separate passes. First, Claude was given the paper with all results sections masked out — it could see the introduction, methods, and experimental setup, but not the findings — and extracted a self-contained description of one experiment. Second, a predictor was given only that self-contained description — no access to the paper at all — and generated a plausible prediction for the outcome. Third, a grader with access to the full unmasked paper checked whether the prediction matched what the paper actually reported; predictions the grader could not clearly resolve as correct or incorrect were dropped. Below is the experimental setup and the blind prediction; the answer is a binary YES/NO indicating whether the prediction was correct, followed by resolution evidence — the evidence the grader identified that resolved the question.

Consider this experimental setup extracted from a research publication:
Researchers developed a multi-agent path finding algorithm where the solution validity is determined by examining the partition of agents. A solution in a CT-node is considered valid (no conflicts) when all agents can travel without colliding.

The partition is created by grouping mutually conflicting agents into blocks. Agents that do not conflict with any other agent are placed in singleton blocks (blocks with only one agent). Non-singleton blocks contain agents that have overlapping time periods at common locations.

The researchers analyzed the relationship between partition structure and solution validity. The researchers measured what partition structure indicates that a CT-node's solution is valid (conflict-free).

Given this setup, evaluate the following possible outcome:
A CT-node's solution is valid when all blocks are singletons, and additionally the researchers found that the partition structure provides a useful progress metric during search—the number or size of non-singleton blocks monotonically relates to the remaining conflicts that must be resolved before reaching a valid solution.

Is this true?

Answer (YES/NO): YES